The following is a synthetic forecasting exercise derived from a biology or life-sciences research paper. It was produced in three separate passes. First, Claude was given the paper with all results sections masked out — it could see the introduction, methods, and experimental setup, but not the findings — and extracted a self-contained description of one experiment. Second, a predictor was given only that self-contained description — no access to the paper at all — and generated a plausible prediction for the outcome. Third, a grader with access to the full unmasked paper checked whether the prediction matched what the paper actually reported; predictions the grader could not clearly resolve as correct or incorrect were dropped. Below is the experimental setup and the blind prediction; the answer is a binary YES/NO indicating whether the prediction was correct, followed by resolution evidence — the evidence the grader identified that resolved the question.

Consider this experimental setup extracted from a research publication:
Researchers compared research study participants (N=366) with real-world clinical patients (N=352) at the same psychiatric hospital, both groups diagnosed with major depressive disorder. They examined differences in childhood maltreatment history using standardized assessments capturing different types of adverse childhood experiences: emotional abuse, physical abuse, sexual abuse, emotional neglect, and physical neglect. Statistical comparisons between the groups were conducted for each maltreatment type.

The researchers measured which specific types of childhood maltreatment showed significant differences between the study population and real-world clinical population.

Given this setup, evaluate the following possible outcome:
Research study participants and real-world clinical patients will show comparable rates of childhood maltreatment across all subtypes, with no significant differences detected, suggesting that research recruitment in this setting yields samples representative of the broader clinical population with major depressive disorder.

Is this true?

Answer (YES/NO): NO